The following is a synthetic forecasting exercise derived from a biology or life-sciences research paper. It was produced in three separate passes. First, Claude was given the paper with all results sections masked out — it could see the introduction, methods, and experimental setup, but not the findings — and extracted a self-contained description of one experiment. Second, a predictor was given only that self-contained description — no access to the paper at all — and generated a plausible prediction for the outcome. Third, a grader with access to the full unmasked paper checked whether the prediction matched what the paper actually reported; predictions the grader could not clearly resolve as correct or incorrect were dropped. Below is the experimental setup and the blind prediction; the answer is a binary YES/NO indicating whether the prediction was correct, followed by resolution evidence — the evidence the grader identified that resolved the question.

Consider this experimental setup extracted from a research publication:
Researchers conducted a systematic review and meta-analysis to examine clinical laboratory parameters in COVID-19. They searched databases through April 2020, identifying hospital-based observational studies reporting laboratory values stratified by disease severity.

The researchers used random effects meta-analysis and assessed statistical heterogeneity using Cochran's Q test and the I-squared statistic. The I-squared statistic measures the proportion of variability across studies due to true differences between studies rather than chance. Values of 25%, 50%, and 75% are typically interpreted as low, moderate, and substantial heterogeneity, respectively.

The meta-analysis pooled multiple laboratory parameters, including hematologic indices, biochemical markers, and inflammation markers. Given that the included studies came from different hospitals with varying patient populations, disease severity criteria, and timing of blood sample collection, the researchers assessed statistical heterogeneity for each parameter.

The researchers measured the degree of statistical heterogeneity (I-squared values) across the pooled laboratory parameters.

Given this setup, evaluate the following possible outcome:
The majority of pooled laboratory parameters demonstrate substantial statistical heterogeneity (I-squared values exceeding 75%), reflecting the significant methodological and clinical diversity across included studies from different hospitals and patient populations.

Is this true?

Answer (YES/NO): YES